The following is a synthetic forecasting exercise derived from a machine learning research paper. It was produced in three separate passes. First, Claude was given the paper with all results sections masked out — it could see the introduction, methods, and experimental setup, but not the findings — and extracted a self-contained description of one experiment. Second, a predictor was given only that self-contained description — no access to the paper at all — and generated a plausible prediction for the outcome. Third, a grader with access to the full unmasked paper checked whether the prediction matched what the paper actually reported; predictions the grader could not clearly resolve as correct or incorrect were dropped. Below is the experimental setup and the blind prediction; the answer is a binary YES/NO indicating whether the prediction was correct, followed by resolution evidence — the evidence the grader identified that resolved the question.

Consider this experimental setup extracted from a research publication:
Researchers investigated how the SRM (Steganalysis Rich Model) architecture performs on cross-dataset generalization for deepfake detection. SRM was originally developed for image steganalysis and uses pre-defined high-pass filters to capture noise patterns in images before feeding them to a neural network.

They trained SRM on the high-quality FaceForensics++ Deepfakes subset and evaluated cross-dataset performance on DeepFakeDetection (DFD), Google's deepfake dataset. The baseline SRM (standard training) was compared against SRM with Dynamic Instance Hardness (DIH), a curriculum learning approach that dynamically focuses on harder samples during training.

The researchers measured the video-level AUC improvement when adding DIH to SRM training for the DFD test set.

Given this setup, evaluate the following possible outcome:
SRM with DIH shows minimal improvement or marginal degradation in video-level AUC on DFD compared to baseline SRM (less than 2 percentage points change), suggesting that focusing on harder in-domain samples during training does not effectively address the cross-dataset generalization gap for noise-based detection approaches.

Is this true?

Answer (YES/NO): NO